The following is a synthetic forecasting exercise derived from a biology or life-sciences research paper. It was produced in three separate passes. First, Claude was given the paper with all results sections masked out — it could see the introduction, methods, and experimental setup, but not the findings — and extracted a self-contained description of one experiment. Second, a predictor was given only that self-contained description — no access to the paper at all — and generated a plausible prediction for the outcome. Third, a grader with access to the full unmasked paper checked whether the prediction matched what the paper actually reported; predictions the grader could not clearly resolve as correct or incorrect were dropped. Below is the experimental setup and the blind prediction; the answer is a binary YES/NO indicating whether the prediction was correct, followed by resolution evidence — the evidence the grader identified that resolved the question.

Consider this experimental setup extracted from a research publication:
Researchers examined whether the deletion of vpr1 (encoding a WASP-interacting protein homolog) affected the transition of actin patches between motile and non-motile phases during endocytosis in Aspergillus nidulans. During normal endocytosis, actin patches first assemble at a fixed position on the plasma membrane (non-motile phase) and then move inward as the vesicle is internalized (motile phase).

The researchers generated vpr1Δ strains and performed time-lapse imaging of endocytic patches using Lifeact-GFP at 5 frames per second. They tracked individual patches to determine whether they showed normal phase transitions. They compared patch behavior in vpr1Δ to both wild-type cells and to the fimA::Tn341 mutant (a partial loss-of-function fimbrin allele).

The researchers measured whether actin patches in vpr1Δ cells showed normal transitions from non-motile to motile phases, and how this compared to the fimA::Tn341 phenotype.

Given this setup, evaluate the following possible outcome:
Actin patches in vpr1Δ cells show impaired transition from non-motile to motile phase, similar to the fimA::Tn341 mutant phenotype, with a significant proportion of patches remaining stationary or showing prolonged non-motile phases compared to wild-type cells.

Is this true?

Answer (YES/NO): YES